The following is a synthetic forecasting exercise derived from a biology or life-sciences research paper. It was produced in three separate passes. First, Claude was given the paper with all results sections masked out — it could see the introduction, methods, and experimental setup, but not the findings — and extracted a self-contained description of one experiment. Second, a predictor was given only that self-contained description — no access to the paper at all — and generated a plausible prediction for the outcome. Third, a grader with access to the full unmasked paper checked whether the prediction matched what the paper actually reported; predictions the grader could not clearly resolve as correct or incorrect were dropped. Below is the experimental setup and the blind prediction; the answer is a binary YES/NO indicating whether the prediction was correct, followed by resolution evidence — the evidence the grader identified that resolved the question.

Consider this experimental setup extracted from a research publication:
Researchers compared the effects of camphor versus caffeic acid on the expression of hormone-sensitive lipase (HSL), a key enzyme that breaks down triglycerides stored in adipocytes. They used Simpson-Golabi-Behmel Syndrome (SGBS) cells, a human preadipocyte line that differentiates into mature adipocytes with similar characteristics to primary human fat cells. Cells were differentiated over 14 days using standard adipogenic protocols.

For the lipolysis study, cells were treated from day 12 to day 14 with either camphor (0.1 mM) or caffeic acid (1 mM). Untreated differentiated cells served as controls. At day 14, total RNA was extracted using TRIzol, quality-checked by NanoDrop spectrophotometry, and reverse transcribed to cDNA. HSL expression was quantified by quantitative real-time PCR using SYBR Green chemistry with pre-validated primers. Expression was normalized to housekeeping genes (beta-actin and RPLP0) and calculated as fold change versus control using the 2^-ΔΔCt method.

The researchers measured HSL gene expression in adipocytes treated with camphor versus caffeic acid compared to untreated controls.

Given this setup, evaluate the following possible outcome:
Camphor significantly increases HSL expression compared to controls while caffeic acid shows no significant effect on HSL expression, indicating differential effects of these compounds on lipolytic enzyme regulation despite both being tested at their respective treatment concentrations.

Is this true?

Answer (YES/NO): NO